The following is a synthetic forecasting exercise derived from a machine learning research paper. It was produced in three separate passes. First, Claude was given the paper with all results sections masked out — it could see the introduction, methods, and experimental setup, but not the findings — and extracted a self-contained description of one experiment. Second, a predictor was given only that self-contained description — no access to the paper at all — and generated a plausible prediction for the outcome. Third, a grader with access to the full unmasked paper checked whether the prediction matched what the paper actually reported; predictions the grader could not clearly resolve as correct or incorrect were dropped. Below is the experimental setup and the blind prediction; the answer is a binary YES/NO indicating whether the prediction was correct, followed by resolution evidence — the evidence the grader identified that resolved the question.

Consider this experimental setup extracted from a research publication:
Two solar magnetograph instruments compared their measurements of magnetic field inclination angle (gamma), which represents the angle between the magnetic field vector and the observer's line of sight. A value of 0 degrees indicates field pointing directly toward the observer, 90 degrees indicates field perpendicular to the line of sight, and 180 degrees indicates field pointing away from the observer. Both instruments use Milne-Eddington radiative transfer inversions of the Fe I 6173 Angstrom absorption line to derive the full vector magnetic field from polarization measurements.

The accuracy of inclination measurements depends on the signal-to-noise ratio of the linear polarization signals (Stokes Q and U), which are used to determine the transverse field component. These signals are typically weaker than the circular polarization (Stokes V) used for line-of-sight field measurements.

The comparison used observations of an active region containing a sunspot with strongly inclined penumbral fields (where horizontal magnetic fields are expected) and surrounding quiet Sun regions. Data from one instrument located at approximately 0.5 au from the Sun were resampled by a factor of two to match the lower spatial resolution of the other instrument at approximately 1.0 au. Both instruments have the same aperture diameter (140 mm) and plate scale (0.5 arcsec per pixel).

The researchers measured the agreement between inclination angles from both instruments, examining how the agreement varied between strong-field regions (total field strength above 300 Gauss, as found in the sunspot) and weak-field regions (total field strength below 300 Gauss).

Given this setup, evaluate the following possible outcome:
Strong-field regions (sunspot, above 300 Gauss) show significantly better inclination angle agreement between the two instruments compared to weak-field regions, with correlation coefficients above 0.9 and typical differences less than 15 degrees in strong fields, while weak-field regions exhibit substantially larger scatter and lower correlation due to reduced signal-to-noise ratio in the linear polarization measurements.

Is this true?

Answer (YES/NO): NO